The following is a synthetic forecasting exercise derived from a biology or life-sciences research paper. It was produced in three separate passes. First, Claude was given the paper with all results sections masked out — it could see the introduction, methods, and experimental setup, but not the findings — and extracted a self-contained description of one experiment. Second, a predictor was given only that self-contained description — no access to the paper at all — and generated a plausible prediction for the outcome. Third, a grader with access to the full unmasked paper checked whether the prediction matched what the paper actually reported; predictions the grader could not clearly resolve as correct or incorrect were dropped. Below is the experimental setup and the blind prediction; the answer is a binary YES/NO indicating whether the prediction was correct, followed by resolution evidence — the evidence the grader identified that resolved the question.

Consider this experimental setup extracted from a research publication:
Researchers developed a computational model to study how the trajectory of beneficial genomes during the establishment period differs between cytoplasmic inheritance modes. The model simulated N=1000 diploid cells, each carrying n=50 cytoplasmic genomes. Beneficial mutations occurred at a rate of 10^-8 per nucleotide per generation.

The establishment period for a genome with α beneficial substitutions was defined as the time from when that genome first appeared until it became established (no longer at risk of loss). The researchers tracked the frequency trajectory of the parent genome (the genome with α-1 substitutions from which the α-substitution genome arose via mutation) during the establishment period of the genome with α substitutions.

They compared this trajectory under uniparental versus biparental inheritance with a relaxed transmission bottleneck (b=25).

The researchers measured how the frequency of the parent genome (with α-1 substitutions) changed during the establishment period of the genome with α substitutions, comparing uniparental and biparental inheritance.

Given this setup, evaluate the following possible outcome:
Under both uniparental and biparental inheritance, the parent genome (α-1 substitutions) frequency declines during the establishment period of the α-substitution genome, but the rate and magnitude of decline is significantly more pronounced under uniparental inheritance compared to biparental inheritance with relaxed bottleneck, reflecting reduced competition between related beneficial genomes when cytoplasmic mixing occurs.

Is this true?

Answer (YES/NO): NO